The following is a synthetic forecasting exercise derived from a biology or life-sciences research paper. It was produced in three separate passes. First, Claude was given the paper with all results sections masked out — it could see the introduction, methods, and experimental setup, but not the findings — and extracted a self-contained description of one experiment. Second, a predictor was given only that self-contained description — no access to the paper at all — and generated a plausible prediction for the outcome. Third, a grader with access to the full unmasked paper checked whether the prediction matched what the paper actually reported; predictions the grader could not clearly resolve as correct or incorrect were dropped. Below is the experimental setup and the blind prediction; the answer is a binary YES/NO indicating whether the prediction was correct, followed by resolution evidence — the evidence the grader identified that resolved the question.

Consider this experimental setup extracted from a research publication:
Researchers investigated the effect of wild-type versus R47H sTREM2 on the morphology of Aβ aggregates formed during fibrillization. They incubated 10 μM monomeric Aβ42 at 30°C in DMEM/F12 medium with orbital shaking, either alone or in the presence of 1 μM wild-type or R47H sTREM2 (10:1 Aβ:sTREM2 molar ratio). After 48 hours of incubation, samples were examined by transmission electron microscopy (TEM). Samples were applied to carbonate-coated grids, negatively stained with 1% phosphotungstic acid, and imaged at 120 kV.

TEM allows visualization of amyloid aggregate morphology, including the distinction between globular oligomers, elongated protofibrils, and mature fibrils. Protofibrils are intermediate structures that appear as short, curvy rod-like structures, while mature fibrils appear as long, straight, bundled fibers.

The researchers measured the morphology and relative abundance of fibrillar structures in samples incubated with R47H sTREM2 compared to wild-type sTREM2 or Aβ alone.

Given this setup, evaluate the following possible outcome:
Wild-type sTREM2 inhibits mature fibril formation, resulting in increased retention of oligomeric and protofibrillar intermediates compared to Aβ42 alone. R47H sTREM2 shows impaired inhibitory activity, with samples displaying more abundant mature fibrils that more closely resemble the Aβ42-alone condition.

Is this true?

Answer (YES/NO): NO